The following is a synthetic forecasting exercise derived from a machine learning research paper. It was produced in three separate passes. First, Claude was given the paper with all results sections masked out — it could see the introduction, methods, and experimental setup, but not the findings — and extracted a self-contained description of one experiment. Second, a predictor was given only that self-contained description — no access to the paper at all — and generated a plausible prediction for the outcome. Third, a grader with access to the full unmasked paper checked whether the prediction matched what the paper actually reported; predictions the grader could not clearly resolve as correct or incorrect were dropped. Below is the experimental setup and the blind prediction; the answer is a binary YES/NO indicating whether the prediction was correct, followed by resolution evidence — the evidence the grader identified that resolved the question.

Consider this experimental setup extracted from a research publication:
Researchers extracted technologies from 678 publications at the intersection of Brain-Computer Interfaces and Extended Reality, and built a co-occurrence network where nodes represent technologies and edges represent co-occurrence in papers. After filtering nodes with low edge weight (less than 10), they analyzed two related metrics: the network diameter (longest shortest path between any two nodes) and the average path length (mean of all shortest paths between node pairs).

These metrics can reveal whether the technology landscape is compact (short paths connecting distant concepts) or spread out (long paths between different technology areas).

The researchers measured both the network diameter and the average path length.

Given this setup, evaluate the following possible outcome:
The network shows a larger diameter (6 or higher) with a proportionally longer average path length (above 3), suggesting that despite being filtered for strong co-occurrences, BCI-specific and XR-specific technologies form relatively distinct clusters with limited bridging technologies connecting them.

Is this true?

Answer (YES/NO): NO